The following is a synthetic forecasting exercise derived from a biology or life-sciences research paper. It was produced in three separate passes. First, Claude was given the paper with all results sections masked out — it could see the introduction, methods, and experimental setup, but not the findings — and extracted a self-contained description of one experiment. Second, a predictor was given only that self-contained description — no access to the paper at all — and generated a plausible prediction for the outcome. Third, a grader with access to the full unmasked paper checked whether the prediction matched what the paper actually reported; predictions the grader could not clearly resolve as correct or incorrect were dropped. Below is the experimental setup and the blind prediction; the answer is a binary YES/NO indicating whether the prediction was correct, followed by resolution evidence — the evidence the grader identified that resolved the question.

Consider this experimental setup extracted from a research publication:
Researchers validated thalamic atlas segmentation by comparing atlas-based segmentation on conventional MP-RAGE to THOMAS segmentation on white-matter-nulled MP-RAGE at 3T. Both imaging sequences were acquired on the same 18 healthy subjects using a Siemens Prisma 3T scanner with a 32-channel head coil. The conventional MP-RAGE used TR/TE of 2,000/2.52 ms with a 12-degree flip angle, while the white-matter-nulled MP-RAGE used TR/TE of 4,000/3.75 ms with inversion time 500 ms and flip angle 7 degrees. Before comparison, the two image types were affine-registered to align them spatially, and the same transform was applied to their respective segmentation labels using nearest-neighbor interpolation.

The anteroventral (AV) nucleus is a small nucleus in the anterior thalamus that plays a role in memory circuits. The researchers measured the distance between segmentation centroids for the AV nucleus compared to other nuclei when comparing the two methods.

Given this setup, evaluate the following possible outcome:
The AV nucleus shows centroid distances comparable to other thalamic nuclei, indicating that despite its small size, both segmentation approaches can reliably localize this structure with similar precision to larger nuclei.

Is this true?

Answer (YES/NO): NO